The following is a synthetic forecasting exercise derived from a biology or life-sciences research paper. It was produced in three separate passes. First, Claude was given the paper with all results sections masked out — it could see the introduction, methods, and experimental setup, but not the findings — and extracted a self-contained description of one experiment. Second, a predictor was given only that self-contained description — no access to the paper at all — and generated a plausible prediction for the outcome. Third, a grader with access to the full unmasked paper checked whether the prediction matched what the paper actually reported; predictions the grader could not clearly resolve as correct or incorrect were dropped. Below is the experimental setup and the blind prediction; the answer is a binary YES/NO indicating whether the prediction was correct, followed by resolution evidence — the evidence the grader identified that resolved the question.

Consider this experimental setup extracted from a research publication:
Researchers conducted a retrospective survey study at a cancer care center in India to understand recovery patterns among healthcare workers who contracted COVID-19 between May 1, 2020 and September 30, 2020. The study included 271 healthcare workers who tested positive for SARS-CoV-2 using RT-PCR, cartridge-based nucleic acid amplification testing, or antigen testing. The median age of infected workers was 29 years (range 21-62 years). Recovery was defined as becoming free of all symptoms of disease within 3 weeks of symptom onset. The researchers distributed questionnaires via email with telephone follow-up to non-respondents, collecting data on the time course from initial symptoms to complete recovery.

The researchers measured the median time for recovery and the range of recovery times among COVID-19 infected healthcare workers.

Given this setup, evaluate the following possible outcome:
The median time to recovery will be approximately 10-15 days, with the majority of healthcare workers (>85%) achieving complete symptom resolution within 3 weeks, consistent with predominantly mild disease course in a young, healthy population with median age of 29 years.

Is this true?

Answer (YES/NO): NO